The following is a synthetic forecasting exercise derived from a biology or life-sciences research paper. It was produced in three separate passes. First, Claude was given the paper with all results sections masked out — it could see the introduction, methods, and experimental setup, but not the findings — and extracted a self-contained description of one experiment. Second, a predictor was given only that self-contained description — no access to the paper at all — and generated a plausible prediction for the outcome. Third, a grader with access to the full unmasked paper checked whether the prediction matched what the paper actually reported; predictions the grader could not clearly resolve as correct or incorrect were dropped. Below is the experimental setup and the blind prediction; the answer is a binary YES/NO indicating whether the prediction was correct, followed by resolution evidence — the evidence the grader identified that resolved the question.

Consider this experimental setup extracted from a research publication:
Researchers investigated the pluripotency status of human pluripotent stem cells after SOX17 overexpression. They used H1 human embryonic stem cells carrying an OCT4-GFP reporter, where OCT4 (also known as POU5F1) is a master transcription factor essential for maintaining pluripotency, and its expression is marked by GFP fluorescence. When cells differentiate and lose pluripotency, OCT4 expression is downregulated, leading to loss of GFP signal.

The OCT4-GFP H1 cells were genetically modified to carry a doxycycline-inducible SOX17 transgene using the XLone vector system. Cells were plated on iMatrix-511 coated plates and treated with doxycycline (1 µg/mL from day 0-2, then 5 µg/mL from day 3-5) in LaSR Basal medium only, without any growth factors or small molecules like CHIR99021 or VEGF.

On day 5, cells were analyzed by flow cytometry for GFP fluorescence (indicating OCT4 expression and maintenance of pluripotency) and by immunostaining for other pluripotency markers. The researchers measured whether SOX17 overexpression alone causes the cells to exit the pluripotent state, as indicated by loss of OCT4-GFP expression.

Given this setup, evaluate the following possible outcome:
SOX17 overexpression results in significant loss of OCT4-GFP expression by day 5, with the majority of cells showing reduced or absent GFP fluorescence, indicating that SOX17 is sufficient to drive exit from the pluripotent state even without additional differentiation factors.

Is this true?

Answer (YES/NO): YES